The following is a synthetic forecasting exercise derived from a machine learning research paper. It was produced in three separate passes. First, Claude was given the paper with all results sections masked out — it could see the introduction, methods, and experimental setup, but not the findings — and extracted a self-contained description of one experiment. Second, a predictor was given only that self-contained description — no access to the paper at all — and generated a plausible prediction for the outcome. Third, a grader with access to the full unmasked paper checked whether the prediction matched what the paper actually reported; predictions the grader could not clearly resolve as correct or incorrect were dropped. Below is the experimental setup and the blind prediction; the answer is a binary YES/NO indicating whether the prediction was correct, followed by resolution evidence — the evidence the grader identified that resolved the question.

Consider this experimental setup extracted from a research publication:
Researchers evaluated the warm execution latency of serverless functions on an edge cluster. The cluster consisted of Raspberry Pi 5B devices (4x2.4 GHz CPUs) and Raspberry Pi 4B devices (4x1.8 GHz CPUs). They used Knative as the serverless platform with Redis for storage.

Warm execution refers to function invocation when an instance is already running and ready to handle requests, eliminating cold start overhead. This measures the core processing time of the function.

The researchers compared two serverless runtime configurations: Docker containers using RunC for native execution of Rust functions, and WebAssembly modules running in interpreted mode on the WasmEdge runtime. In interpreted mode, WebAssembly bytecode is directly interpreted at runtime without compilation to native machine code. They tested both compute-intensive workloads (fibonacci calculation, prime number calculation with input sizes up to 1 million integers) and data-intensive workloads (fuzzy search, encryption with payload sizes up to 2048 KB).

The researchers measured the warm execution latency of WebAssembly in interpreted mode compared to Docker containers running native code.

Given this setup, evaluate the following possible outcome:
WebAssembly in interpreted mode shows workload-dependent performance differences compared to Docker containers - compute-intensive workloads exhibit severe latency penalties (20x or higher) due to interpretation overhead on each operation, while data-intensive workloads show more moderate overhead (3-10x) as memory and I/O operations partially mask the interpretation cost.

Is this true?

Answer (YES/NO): NO